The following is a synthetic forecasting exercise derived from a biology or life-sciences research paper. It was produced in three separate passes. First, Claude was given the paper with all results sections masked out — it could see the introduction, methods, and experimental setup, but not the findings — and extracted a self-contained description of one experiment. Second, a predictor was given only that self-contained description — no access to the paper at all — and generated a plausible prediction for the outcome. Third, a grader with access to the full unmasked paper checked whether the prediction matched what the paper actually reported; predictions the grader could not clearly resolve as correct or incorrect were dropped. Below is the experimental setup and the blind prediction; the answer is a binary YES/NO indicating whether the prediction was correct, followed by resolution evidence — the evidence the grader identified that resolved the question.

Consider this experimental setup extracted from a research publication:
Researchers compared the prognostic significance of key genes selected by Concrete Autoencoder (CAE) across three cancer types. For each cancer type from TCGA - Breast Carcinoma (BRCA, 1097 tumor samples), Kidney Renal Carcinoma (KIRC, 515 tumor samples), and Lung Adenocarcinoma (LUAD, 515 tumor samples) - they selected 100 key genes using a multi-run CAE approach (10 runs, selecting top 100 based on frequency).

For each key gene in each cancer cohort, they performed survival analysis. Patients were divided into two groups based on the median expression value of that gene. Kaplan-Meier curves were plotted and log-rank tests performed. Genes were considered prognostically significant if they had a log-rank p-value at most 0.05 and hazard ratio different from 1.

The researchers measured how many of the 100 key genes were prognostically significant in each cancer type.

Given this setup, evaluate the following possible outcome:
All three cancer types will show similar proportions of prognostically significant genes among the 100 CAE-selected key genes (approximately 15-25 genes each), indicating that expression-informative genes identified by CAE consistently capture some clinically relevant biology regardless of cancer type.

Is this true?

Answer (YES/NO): NO